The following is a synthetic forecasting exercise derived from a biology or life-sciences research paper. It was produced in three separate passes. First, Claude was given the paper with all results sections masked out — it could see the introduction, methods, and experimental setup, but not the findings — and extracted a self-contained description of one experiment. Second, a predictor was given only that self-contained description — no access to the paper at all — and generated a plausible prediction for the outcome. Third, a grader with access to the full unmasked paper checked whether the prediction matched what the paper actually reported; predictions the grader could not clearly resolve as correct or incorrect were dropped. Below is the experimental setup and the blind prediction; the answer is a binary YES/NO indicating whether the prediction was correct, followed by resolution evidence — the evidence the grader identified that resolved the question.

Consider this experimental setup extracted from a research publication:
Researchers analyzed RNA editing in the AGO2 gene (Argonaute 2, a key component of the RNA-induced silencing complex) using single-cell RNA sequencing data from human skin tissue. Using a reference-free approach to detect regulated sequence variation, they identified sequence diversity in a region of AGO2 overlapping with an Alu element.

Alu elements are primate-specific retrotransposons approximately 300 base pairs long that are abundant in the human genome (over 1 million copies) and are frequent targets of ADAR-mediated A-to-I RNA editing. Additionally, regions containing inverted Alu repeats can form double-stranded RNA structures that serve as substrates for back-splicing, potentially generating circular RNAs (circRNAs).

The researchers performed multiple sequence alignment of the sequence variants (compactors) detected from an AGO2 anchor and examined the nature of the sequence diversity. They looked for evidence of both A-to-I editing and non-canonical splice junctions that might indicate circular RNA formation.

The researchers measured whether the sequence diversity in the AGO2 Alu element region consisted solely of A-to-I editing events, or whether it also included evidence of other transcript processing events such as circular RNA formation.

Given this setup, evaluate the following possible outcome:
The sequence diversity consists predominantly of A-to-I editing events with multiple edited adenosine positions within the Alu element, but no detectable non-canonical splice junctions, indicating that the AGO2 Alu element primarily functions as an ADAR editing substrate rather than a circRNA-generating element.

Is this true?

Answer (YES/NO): NO